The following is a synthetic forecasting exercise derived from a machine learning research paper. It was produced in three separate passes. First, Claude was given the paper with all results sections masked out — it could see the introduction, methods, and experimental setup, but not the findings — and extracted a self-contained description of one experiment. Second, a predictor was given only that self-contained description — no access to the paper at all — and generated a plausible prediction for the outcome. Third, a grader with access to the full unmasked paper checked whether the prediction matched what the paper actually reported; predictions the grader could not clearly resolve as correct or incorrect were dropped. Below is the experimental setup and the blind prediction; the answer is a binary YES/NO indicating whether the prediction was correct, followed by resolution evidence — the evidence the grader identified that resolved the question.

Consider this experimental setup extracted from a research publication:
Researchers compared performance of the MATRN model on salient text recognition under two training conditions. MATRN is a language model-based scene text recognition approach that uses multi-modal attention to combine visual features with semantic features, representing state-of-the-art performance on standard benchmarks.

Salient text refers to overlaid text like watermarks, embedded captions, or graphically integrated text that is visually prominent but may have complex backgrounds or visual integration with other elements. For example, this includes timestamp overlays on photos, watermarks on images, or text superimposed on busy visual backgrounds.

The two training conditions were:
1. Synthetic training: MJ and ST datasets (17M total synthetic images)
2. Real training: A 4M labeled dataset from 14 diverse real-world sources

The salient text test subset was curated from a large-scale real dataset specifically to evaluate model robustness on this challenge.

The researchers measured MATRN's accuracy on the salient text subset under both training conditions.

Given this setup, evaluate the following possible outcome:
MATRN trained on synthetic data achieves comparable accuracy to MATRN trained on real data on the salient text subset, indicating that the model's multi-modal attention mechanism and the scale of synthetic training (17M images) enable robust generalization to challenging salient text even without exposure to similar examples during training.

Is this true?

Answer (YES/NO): NO